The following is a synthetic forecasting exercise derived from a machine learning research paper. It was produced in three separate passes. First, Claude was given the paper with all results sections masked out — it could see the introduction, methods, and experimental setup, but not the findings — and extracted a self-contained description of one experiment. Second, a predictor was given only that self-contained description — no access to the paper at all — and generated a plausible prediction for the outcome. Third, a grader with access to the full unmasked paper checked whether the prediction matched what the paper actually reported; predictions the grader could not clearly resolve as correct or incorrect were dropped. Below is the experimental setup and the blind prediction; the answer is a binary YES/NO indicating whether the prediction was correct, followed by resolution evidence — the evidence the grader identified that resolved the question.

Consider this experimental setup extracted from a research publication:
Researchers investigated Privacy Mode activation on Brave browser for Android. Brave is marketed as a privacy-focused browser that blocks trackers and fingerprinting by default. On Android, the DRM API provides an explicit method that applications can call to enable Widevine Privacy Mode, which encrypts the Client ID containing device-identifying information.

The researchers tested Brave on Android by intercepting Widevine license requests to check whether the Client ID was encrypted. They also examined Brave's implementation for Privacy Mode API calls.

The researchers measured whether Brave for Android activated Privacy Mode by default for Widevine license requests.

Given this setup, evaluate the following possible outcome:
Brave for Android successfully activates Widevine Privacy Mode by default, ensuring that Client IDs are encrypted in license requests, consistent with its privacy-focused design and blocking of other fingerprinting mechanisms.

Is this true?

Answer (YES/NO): NO